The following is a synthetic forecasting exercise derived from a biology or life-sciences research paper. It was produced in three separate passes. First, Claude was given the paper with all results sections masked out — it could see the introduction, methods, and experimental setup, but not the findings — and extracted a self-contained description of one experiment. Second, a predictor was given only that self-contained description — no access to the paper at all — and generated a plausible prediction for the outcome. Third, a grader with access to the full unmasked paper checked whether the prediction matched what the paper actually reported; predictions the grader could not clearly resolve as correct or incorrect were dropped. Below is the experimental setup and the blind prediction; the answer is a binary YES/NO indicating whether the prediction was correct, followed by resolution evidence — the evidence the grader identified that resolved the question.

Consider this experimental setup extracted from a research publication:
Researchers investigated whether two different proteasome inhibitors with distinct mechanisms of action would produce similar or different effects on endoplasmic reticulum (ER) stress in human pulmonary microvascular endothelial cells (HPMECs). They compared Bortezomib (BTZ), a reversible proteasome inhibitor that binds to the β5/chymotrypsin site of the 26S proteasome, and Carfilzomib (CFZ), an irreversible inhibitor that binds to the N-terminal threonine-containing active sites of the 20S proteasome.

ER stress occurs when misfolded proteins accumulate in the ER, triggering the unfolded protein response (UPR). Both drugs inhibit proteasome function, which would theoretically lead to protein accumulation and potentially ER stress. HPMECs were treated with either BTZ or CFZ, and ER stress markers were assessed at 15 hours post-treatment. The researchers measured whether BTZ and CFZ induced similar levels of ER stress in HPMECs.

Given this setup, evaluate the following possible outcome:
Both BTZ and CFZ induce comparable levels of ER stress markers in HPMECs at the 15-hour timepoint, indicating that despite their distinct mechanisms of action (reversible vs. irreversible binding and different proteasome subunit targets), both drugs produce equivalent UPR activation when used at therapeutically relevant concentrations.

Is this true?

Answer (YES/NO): NO